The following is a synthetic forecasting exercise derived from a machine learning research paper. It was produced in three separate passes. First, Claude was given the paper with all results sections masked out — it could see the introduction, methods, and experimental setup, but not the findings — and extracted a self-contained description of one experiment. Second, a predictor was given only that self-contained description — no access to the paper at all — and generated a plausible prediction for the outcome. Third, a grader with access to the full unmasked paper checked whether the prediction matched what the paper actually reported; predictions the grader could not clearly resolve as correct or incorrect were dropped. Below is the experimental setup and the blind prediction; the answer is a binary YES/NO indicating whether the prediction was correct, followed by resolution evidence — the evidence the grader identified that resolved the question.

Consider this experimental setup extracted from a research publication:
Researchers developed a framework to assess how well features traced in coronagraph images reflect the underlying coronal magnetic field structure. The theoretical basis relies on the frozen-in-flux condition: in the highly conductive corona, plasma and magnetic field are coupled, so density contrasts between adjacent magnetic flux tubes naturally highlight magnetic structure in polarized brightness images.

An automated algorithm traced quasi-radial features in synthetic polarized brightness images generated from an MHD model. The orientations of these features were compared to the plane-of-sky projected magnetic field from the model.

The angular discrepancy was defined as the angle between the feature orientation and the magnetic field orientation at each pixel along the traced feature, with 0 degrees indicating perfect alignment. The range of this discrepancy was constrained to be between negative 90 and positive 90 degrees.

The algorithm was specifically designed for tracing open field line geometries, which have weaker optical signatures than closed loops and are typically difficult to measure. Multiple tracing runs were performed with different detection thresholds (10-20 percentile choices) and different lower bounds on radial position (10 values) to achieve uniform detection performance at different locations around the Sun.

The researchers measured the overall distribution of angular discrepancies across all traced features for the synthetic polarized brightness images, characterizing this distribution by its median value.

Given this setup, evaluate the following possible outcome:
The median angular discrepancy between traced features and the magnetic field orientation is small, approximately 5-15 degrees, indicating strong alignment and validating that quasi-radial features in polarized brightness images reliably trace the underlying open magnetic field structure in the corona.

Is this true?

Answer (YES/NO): YES